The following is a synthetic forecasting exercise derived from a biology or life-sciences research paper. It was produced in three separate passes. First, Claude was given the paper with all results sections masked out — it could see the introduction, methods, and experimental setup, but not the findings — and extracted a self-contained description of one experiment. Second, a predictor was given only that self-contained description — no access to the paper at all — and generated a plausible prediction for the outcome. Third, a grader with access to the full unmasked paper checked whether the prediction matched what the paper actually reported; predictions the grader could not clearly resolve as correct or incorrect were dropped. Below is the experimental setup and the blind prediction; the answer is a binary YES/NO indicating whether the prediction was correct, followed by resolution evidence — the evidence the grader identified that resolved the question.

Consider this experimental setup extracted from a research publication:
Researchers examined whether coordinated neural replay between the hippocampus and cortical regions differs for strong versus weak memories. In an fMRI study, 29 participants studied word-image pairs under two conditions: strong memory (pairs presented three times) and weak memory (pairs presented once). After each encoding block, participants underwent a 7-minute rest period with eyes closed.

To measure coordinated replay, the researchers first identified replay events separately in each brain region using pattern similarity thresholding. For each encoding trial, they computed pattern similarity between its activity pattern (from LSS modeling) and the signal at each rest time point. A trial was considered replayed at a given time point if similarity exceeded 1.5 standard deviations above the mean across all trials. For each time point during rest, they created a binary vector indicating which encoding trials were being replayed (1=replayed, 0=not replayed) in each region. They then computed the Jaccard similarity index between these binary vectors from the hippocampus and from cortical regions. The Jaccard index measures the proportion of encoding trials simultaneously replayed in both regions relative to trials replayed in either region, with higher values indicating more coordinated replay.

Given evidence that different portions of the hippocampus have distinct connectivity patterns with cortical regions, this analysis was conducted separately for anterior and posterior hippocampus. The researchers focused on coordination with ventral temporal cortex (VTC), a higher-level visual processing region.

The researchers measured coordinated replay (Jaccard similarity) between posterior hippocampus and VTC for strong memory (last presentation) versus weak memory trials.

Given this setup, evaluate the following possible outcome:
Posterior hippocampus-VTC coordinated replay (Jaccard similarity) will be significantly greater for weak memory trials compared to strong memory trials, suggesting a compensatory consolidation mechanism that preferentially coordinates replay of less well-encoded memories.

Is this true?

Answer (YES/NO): NO